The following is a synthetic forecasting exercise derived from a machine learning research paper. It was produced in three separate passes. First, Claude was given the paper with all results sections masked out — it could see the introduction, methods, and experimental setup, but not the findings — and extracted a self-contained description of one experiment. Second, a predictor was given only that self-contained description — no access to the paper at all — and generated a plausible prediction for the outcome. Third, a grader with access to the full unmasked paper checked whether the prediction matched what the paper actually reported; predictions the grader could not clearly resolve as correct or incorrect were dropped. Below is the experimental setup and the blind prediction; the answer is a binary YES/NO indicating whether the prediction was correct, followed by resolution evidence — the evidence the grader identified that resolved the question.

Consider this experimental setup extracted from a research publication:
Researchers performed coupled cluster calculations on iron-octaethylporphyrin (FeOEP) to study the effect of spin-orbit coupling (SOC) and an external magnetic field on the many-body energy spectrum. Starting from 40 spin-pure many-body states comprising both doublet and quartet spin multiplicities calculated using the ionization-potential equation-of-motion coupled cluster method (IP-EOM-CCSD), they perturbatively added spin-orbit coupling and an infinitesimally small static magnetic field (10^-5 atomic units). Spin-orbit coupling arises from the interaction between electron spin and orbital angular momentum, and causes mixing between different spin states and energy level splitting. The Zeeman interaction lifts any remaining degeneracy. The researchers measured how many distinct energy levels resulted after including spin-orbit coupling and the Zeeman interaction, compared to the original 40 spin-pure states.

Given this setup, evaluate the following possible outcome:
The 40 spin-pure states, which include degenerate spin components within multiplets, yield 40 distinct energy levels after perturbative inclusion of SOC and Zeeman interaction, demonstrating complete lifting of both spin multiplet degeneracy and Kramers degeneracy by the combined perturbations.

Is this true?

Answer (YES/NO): NO